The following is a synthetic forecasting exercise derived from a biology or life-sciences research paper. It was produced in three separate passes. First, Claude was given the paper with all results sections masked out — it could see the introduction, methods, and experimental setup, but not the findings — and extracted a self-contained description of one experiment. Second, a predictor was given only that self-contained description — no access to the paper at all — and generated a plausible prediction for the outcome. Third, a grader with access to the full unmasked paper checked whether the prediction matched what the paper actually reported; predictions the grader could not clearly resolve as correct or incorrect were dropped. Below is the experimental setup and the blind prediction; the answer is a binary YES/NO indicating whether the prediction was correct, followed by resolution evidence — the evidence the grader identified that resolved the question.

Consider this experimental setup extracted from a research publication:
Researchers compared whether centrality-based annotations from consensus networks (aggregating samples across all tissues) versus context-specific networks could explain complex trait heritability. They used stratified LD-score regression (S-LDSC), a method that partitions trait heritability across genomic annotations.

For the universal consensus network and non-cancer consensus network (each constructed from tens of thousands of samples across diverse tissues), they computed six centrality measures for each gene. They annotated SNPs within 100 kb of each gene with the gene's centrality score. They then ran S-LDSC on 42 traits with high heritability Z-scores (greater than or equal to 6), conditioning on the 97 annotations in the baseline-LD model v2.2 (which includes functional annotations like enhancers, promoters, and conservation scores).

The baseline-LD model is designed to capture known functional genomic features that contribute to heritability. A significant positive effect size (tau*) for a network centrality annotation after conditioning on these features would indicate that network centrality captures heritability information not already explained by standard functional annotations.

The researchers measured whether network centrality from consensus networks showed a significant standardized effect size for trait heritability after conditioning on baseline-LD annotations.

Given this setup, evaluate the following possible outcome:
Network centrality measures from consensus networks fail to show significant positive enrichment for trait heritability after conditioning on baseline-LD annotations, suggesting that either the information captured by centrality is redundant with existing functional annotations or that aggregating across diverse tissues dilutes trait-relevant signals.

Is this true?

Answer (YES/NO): YES